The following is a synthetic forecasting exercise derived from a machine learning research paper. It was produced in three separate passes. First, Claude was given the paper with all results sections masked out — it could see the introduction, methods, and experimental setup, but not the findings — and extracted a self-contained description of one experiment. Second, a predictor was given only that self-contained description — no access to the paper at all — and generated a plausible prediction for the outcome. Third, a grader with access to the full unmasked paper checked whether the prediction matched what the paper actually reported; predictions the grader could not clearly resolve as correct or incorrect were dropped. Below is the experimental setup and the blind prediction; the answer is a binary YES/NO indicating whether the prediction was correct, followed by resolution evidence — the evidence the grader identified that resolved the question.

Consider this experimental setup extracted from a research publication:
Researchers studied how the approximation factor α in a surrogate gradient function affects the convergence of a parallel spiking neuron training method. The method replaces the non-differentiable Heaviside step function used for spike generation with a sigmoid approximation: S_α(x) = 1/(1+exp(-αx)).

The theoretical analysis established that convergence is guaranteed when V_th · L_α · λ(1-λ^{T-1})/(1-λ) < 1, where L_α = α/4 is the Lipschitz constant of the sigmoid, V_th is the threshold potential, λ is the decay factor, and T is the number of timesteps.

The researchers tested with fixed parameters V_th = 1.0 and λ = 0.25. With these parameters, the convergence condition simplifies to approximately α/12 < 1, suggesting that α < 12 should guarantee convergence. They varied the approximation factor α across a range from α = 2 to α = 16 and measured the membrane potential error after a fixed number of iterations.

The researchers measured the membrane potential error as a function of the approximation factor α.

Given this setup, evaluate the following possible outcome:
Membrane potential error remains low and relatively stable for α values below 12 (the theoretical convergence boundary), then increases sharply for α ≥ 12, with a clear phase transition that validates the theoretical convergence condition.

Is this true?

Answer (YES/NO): NO